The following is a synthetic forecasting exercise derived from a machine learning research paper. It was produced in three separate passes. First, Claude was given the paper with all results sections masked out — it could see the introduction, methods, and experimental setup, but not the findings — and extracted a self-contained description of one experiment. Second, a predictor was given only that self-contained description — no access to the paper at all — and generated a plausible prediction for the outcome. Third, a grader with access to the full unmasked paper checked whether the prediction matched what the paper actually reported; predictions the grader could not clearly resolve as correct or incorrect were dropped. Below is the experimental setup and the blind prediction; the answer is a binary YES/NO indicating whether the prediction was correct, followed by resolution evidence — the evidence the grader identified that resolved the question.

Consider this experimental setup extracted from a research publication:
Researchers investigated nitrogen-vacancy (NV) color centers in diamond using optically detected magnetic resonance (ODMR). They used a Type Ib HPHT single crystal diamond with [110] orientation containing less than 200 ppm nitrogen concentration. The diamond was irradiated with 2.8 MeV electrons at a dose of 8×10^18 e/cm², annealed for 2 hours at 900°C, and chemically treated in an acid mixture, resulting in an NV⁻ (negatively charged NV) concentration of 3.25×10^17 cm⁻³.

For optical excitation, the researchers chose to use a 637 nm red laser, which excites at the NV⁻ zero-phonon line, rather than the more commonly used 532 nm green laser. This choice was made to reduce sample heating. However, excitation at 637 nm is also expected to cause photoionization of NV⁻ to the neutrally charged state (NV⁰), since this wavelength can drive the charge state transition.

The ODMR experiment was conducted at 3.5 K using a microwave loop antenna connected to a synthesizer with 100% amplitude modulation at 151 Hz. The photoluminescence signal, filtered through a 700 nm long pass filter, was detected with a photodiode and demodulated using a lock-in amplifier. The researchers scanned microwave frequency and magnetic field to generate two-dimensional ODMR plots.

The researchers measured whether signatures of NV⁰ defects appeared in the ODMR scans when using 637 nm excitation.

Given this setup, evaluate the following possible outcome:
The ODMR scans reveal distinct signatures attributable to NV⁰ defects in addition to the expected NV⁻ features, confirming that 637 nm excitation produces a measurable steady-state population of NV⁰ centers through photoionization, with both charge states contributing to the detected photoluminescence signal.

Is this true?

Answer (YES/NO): NO